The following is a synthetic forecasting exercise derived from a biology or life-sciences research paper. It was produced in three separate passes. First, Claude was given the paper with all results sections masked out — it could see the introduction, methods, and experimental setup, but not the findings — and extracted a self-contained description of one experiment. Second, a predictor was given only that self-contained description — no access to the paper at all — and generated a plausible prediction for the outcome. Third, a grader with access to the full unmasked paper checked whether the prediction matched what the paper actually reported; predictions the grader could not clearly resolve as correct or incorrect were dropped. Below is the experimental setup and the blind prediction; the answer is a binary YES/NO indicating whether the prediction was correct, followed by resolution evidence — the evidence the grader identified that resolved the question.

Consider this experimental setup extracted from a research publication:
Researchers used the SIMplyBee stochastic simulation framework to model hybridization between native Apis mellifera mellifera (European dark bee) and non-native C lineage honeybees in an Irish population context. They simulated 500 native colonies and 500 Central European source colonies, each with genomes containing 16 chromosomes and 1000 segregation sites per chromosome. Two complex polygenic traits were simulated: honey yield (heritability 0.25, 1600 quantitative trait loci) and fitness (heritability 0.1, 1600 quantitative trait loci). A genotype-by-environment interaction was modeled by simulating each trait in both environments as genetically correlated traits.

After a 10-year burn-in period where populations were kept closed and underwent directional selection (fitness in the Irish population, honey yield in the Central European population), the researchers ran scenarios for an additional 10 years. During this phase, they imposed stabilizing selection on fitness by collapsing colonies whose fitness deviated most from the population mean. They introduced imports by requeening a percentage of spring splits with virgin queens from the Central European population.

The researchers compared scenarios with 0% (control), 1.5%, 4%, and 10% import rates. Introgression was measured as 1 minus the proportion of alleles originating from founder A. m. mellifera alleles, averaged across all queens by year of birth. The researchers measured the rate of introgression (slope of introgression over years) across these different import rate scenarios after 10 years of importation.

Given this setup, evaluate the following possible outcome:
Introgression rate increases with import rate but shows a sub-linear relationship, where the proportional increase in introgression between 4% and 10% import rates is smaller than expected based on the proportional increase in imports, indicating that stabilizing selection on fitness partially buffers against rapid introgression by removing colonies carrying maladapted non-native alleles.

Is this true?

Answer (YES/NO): NO